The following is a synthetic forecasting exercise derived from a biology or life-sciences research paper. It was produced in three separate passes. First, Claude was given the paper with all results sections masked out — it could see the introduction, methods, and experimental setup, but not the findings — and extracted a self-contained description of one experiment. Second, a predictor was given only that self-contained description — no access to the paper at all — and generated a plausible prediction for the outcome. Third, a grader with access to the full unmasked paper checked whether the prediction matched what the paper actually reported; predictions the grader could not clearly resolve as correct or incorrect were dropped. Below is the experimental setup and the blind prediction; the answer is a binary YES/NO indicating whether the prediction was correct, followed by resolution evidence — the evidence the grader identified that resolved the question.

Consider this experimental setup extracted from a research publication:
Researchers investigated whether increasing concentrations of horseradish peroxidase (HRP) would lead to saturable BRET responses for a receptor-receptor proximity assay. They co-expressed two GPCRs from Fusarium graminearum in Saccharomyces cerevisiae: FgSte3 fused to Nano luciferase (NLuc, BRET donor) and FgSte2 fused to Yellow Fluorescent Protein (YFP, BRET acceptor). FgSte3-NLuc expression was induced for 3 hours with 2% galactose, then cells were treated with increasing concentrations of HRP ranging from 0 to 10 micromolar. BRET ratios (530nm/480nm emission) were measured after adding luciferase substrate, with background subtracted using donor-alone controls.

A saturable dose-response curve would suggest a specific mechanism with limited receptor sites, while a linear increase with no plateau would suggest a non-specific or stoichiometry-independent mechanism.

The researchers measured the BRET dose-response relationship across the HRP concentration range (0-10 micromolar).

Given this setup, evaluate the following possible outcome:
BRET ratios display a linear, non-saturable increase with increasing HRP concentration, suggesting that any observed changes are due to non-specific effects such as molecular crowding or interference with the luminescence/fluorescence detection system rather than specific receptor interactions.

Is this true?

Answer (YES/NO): NO